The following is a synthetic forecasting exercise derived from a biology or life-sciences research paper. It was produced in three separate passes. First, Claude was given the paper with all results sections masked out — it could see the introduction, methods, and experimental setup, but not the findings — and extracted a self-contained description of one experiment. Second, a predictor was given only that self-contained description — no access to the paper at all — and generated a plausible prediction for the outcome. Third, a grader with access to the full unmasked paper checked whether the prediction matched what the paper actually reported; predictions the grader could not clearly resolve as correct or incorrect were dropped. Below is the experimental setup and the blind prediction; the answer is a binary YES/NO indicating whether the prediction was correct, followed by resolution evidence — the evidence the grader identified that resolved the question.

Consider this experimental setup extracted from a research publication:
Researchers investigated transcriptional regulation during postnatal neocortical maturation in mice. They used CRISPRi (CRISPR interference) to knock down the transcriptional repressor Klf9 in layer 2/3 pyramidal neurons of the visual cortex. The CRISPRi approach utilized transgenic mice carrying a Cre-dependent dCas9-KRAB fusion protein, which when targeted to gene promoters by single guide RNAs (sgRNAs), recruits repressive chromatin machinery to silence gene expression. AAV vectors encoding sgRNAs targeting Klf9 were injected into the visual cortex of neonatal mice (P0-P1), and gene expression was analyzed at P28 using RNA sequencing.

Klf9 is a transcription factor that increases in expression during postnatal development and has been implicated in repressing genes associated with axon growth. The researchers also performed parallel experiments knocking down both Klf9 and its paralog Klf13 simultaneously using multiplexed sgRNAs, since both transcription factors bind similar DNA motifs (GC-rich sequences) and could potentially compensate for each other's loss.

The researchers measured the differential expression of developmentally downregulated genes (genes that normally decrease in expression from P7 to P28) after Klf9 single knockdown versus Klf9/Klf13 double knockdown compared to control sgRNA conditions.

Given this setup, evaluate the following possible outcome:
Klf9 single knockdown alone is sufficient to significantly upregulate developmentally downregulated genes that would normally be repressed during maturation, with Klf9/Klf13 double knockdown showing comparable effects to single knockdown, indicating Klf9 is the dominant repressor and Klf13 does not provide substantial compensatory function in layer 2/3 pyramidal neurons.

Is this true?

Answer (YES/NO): NO